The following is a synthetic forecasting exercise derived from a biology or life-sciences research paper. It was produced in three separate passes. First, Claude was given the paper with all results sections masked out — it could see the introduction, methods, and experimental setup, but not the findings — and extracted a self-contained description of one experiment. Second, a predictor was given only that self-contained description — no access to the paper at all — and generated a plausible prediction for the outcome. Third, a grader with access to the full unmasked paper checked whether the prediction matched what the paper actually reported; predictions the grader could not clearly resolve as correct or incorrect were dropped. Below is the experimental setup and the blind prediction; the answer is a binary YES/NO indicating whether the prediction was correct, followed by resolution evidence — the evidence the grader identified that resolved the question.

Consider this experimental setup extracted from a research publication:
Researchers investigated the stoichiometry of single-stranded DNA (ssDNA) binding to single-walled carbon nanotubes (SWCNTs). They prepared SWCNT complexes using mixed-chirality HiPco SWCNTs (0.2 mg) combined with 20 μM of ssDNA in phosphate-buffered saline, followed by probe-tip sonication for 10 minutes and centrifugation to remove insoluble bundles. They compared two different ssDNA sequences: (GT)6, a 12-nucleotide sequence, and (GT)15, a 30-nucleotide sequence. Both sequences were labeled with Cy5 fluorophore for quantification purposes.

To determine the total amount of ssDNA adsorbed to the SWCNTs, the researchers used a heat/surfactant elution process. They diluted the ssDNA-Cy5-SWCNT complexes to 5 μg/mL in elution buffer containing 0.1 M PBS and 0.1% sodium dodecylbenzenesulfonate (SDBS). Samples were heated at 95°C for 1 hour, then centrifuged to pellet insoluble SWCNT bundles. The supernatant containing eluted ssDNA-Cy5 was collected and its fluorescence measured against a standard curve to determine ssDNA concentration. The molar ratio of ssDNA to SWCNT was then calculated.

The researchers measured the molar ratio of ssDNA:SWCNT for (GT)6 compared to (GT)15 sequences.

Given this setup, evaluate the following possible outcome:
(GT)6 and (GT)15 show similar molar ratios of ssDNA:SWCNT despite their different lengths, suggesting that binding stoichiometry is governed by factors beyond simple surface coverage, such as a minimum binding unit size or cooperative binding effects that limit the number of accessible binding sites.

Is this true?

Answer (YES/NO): NO